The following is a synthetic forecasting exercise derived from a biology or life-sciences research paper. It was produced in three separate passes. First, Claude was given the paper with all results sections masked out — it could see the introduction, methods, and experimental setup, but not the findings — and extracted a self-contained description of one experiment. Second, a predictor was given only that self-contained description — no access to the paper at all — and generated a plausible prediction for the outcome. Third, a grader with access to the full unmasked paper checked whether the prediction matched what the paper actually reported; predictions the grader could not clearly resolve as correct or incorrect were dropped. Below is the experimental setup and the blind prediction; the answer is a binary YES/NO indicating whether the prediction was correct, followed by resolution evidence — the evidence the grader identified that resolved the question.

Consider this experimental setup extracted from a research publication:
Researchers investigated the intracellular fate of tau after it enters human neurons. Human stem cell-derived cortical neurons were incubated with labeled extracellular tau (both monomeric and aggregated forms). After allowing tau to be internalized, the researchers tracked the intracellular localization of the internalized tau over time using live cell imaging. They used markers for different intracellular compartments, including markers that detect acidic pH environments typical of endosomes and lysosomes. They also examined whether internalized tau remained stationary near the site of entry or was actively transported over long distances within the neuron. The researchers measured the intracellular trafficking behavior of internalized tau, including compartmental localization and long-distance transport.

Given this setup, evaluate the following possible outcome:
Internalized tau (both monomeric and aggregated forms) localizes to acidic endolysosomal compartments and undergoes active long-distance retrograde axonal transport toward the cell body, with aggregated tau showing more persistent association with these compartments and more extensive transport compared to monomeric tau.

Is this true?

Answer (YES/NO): NO